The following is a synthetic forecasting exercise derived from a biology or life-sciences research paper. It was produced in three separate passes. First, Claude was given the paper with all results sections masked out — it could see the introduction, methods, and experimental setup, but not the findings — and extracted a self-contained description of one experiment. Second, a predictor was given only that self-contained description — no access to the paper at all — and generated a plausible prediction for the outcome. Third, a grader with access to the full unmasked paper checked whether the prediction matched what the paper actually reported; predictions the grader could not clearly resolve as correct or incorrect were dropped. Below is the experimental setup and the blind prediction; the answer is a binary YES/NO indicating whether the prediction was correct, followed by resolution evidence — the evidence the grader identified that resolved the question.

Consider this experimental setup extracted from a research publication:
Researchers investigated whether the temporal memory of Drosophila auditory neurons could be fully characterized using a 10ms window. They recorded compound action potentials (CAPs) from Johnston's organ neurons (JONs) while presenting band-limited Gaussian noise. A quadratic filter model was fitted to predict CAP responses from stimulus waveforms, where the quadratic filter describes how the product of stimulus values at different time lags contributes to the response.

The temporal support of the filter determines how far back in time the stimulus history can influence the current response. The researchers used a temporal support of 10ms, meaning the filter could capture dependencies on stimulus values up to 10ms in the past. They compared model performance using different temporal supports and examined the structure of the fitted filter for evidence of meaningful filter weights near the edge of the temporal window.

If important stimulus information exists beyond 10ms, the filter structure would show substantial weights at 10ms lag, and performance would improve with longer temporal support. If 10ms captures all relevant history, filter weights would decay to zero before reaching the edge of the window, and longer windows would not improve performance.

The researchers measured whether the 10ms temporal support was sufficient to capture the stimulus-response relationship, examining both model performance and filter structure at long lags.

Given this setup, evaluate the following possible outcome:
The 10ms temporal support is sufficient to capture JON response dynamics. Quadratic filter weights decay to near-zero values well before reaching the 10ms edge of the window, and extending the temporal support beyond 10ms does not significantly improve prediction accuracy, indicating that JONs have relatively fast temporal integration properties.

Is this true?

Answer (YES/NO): YES